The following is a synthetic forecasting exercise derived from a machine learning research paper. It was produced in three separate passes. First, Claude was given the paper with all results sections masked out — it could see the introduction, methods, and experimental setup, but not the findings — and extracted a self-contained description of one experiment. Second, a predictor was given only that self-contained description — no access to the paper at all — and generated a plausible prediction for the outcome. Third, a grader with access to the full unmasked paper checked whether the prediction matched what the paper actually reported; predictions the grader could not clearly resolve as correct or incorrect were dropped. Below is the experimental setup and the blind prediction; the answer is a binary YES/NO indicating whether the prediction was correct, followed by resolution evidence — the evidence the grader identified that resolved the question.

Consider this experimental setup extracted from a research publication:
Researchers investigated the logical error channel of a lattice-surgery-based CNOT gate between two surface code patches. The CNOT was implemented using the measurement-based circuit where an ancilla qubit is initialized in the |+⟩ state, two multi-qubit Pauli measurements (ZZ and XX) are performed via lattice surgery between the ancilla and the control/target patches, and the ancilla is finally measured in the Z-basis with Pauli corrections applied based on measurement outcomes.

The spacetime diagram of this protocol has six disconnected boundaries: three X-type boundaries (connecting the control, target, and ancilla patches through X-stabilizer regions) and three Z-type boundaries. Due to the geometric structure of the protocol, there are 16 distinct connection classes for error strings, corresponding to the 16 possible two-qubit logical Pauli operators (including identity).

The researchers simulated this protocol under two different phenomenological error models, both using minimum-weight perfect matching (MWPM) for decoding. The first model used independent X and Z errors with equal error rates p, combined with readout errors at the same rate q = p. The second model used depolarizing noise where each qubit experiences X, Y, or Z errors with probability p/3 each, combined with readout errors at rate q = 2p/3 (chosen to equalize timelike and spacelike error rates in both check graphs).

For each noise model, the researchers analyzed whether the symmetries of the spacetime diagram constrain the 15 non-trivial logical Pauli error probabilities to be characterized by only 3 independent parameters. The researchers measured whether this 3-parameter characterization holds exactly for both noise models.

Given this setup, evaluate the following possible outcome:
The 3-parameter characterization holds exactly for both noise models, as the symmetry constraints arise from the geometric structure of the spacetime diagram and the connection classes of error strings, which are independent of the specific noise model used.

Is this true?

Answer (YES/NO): NO